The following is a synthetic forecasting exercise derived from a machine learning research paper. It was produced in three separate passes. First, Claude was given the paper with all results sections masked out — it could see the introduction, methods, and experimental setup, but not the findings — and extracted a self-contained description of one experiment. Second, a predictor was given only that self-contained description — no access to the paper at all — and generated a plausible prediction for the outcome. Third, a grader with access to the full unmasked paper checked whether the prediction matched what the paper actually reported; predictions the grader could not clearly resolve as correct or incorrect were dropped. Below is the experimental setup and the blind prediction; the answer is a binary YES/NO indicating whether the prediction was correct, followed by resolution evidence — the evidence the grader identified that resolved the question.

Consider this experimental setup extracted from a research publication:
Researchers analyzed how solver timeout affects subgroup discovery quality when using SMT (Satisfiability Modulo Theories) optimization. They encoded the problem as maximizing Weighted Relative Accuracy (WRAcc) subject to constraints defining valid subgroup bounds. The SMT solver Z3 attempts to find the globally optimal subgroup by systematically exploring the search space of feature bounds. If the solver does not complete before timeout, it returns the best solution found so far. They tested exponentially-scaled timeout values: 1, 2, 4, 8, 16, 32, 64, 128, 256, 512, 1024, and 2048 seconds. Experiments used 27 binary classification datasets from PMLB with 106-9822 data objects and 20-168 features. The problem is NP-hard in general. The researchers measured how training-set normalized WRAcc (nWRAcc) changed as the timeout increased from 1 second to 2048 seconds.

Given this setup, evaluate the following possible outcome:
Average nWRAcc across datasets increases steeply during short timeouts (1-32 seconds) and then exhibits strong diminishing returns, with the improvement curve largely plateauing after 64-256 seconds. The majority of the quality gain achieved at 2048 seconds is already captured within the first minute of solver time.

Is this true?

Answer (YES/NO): YES